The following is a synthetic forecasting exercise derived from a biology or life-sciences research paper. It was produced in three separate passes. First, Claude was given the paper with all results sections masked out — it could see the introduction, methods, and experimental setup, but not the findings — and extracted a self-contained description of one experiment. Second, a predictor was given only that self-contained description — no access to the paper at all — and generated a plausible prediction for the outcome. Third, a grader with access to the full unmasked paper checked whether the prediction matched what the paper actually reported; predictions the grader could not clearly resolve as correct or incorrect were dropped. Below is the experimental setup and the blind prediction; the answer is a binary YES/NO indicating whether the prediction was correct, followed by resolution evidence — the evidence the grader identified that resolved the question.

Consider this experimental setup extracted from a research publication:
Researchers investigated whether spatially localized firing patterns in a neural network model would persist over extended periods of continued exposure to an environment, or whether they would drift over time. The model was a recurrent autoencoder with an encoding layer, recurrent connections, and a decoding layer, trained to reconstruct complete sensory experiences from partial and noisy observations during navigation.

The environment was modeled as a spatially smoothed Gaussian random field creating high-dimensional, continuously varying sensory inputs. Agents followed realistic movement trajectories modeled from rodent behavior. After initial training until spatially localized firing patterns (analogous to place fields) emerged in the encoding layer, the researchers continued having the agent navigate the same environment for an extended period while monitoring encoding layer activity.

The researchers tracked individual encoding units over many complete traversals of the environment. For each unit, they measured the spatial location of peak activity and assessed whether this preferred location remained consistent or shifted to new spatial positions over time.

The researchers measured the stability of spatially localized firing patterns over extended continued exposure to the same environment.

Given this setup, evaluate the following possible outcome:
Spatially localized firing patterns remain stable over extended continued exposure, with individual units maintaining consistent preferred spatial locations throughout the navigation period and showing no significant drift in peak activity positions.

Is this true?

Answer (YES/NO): NO